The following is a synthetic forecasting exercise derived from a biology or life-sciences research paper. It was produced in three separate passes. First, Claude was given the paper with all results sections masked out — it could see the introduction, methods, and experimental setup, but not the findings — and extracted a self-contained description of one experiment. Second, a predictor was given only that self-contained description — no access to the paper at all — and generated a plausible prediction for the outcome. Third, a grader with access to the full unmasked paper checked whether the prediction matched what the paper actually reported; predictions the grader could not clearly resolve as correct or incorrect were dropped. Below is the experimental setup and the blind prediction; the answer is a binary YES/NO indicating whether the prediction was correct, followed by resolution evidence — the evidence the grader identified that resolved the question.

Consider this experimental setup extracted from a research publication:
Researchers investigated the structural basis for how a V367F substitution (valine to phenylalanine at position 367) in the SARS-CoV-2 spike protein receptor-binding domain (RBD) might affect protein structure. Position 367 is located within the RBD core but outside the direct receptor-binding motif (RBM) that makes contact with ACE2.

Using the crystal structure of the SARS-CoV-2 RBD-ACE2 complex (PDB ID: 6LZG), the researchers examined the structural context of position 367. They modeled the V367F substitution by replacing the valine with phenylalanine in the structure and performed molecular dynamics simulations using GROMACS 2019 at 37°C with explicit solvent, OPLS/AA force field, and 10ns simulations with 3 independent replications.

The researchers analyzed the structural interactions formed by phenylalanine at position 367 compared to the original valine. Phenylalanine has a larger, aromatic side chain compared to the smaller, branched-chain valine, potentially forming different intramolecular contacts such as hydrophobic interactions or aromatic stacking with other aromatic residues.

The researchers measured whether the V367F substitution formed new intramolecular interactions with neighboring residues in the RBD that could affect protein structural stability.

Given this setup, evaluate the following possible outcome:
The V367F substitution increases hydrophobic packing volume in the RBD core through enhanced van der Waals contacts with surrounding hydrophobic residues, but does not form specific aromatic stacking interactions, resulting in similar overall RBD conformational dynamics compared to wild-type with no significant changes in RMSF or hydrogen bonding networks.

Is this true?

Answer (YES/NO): NO